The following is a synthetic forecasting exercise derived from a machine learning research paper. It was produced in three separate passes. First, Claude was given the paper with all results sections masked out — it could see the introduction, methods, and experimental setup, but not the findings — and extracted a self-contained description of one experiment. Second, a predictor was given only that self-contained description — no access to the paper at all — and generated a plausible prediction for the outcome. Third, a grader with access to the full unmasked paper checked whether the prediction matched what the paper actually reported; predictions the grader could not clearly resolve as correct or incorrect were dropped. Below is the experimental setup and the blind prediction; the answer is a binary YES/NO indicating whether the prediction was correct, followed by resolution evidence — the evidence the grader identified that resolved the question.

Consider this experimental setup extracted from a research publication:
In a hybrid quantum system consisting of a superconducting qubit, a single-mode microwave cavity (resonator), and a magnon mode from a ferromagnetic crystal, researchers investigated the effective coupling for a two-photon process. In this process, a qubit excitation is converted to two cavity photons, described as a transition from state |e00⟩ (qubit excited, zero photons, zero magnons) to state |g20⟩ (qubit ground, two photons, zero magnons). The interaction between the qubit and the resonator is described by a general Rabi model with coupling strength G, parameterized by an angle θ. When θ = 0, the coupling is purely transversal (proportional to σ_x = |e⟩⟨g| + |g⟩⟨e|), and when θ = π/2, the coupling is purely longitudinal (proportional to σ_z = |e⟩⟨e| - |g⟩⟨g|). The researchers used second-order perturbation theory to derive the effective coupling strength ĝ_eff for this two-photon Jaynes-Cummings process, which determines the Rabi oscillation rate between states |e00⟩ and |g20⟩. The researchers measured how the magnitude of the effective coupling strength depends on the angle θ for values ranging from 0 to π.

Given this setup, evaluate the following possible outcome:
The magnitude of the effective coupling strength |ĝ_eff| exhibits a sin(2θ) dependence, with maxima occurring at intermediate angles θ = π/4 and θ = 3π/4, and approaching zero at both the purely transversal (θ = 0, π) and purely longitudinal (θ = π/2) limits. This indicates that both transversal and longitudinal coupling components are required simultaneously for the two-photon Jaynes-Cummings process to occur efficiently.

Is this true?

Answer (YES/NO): YES